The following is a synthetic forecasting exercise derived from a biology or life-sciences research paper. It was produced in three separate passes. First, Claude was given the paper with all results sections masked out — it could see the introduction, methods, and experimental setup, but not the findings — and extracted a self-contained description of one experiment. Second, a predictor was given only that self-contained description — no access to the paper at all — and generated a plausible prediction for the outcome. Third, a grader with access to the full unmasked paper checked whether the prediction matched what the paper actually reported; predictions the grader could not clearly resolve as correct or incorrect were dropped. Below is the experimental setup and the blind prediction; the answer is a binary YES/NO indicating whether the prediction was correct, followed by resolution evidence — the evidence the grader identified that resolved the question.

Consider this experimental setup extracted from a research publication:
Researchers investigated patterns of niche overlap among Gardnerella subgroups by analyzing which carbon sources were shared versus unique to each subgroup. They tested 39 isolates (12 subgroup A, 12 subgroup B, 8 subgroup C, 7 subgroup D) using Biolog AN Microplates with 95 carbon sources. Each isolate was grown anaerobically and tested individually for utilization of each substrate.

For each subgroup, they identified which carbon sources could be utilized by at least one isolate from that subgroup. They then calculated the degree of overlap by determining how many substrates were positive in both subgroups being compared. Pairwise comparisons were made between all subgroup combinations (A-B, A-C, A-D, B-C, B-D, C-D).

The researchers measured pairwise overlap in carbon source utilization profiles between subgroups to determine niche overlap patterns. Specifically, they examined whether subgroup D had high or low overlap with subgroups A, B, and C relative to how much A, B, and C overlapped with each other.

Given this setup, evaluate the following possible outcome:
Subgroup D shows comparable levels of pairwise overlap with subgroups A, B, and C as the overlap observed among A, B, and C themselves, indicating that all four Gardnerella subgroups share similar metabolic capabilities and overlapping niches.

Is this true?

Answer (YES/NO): NO